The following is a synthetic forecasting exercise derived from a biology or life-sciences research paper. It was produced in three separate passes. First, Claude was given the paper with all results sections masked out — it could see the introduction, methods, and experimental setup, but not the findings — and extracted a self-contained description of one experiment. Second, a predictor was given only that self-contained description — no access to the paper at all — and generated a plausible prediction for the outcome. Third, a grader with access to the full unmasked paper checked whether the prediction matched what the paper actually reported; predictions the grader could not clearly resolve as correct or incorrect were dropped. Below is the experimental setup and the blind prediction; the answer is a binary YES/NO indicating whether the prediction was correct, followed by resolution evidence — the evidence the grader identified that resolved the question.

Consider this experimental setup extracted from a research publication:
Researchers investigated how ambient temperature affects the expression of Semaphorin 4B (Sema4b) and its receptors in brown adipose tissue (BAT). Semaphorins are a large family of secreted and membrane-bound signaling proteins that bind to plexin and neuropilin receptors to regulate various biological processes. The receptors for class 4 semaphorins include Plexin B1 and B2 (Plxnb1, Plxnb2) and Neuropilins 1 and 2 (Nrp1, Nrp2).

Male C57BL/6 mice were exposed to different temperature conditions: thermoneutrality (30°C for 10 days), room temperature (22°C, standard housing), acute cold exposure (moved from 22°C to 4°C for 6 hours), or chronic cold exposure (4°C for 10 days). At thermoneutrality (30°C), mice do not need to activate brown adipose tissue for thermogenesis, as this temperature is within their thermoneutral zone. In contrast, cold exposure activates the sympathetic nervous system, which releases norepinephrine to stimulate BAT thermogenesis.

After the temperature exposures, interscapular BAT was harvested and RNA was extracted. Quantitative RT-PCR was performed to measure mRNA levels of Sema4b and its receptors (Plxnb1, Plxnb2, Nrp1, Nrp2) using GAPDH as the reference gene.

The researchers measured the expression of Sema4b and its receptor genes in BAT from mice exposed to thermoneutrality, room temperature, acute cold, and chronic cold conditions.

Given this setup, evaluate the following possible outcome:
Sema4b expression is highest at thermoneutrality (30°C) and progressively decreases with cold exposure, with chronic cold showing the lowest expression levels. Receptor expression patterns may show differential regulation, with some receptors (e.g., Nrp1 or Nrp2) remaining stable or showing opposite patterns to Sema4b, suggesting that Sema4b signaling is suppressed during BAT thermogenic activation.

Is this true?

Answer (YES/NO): NO